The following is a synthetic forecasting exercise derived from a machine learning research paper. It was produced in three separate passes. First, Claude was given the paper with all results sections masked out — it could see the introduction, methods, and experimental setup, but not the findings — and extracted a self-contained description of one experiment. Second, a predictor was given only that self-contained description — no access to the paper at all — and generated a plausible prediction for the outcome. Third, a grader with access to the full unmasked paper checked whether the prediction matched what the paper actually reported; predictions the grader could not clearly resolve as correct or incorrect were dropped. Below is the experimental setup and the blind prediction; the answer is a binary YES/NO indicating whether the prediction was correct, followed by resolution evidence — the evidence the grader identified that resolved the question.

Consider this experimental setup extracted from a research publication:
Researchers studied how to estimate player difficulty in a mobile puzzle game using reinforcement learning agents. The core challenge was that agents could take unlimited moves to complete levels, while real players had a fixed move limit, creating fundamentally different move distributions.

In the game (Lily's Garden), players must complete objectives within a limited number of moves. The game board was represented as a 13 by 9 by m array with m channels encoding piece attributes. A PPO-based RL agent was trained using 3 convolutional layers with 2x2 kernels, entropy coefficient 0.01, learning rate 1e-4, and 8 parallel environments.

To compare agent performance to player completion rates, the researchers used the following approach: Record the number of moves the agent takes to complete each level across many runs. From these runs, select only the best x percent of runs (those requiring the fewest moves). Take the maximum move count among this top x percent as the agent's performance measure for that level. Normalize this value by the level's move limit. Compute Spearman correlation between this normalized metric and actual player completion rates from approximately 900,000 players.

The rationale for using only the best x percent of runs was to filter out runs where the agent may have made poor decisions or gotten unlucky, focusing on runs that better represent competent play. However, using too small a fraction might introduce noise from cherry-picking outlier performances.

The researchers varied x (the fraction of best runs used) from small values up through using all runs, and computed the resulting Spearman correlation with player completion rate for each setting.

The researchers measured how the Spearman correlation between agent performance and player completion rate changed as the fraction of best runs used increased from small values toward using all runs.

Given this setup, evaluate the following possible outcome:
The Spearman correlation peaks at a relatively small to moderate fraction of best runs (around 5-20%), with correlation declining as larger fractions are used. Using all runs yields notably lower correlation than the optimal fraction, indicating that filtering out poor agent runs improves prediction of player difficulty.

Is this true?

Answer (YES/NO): YES